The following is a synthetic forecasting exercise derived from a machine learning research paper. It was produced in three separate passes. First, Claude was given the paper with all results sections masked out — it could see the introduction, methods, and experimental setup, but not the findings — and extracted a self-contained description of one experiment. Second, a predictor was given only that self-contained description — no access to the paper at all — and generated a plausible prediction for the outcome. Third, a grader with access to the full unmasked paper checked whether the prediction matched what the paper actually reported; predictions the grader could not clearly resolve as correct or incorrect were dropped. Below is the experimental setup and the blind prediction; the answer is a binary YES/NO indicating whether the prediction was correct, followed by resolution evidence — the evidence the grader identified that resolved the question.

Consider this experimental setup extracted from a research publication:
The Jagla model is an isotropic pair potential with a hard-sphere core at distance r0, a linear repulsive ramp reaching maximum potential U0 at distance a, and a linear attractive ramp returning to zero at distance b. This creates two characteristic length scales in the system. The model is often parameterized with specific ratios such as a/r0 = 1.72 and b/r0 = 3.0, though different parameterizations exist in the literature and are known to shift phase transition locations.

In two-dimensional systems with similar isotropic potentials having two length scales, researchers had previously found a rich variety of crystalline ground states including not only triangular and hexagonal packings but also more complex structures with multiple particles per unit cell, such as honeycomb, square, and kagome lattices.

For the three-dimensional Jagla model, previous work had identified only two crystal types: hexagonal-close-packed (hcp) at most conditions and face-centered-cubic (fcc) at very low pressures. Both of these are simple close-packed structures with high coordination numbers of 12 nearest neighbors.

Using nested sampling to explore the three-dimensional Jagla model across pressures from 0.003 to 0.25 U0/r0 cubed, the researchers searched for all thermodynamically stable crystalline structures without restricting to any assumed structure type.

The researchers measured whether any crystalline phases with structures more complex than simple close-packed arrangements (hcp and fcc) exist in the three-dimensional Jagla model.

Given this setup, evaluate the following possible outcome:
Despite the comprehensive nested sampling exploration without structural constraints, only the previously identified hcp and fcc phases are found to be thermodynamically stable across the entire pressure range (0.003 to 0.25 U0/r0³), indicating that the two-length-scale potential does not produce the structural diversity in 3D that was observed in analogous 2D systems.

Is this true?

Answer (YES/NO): NO